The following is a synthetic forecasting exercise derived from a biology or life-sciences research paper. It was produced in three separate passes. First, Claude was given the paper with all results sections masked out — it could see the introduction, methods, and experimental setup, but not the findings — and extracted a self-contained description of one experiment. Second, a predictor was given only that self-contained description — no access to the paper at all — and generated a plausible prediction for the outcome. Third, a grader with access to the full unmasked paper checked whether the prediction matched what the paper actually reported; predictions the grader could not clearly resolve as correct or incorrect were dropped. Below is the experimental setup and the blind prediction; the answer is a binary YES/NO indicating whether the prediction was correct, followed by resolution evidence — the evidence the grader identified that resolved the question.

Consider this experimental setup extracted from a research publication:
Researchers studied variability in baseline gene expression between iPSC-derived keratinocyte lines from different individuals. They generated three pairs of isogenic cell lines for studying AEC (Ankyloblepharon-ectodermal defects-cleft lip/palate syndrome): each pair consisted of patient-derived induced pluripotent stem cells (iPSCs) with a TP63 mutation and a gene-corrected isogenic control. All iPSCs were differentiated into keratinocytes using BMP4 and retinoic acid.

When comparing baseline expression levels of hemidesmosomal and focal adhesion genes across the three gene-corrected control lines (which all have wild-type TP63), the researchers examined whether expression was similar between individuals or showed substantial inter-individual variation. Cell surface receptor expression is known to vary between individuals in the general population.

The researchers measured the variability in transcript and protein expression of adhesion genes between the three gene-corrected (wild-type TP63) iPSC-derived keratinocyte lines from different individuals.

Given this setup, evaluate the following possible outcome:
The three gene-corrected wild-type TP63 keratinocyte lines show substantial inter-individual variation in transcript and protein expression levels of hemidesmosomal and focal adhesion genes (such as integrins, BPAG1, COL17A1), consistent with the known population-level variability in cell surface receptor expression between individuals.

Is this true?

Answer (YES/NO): YES